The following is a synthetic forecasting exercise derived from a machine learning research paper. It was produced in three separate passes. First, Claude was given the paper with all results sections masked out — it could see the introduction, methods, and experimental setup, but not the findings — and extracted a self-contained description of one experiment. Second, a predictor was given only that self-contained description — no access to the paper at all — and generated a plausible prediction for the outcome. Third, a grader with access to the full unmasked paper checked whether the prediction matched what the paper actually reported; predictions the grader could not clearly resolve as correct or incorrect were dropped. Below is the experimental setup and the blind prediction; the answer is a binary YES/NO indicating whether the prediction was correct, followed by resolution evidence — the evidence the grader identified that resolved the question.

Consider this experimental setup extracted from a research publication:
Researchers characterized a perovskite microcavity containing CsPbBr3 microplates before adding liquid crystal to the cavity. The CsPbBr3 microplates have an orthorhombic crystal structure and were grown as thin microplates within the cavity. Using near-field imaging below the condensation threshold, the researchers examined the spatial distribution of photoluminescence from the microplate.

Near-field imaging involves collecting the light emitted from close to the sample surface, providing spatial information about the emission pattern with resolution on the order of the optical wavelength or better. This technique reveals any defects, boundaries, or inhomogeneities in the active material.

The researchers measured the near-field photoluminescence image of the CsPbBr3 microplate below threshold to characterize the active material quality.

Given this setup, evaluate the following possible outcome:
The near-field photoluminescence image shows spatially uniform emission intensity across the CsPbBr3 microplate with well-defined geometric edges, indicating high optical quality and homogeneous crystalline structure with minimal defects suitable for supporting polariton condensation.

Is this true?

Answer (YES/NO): NO